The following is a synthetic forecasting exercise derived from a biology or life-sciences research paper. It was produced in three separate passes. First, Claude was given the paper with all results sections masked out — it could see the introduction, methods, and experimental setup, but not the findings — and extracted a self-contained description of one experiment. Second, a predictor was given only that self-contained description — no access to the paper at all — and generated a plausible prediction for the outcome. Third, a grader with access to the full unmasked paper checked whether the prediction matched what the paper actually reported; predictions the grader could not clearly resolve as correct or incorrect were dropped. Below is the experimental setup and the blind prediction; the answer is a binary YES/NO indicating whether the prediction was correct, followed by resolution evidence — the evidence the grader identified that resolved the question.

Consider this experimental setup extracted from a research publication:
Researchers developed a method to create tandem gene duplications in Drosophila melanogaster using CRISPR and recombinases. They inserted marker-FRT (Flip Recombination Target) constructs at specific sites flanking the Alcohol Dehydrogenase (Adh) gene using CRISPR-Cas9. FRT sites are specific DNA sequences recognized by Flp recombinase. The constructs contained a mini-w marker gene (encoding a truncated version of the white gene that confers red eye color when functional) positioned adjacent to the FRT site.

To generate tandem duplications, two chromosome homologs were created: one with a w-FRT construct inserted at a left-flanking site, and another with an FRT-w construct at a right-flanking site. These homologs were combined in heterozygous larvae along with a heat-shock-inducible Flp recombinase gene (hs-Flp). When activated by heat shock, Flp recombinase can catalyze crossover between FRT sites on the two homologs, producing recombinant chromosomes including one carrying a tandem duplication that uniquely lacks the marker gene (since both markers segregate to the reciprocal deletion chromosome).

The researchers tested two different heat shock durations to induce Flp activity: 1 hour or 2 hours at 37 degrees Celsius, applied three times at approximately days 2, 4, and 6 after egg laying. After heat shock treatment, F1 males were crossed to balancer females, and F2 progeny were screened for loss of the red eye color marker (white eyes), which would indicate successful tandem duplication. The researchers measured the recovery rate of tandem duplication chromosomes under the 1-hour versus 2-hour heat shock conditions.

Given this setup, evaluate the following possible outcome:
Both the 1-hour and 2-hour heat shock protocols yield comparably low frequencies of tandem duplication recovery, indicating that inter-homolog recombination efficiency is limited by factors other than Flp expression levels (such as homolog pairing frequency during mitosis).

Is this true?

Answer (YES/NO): NO